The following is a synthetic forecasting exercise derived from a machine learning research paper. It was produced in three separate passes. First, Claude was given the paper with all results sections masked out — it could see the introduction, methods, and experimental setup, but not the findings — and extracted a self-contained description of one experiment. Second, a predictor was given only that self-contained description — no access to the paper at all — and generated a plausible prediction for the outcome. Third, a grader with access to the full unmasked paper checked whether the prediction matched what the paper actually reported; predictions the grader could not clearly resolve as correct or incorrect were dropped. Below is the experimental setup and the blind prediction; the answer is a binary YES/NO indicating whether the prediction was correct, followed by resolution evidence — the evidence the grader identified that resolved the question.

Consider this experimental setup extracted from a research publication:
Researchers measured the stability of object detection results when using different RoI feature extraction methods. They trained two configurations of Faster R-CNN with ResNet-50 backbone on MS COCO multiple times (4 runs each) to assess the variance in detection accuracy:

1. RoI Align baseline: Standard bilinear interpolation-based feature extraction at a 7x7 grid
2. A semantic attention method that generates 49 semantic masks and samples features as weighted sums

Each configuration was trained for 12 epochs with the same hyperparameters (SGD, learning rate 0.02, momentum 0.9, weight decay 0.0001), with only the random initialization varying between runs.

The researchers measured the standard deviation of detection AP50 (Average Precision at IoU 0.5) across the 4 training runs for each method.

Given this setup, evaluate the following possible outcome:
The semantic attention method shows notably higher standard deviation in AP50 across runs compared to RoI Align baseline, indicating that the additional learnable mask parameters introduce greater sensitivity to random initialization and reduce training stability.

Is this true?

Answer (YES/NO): NO